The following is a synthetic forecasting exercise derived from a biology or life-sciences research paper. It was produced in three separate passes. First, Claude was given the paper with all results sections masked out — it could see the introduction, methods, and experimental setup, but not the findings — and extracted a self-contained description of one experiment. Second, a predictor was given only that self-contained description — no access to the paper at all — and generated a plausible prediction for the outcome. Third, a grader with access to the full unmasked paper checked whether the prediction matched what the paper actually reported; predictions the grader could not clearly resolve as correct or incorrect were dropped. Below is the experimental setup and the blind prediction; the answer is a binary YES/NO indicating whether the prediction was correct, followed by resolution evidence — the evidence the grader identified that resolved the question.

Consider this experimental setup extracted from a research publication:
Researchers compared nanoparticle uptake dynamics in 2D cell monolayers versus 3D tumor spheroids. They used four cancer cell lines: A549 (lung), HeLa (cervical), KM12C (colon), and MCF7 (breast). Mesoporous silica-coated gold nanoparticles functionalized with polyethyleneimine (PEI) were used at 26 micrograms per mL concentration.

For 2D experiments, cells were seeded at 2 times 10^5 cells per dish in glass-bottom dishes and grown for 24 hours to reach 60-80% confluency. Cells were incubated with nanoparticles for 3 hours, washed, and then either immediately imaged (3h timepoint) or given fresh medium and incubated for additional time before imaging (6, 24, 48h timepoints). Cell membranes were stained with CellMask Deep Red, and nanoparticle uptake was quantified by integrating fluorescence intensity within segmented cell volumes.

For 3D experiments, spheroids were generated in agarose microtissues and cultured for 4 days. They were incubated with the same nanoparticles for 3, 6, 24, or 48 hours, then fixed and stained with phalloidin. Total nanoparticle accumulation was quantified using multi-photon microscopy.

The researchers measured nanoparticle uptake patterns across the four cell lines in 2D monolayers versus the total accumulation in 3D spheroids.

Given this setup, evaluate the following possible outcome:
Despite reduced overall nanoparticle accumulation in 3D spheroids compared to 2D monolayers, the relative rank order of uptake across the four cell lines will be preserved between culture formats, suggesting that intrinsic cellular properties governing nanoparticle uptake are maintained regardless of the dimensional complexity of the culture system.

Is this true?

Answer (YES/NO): NO